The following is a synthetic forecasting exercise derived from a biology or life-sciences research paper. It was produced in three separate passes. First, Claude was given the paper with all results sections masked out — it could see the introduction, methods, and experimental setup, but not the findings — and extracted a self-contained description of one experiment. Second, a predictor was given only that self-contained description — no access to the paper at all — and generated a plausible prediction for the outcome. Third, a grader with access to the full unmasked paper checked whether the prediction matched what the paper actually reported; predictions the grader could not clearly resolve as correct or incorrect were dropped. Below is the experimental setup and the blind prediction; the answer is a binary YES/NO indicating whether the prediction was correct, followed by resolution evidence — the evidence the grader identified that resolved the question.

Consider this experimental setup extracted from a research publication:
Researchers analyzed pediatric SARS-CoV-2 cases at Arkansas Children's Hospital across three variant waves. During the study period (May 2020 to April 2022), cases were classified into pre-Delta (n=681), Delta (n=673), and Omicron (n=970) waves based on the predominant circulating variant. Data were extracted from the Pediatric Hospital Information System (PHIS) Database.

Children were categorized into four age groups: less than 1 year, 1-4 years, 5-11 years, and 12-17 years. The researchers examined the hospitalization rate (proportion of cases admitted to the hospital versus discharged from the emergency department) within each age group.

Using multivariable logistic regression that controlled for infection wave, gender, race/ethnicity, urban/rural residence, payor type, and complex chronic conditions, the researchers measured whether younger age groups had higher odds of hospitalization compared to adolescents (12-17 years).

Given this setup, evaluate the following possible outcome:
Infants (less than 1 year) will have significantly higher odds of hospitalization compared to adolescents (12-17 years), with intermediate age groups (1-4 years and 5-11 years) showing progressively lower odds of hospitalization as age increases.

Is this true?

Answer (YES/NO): NO